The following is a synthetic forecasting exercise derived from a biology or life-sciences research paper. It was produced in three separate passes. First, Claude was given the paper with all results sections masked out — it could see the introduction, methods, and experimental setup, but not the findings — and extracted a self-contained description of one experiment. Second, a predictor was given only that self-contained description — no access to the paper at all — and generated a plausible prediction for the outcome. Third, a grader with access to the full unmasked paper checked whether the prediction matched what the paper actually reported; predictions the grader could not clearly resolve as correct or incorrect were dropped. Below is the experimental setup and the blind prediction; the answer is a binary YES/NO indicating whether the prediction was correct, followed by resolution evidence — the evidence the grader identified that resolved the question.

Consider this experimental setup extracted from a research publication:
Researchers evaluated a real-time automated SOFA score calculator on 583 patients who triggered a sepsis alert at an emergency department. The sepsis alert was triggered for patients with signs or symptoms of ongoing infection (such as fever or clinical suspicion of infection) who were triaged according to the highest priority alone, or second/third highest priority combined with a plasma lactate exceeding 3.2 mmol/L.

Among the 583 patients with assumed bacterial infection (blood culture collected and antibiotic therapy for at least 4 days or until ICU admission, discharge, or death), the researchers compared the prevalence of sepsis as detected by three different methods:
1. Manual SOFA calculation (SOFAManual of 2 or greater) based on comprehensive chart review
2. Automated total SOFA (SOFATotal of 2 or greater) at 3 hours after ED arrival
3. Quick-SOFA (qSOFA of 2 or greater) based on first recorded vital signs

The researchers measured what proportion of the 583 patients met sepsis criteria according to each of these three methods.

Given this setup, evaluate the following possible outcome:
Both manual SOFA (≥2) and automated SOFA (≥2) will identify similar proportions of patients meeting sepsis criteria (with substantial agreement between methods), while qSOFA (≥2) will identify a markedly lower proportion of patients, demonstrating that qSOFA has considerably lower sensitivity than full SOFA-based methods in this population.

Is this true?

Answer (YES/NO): YES